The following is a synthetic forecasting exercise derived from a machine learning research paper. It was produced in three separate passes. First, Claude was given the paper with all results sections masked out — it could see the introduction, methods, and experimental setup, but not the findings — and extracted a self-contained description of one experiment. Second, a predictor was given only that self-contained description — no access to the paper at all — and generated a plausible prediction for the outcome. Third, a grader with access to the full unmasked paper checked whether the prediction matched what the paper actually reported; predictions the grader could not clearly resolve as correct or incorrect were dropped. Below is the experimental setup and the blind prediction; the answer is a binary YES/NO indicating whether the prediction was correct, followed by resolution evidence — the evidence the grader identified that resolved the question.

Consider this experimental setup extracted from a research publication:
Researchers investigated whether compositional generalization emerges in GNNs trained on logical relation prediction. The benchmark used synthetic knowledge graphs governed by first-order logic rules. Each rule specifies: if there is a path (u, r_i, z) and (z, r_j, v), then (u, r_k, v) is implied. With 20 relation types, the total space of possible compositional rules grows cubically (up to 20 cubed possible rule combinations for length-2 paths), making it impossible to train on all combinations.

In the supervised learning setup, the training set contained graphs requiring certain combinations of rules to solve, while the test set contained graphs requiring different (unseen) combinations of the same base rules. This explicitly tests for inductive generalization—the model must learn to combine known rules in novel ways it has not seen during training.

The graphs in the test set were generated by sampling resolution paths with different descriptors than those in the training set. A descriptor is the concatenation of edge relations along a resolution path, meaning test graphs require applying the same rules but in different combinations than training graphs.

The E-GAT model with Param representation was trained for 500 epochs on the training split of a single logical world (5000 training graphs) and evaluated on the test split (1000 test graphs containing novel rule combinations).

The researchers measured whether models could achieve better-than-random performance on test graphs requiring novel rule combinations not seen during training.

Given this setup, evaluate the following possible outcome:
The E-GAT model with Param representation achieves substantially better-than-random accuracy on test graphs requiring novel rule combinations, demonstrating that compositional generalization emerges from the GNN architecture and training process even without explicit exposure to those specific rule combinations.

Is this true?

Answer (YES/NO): YES